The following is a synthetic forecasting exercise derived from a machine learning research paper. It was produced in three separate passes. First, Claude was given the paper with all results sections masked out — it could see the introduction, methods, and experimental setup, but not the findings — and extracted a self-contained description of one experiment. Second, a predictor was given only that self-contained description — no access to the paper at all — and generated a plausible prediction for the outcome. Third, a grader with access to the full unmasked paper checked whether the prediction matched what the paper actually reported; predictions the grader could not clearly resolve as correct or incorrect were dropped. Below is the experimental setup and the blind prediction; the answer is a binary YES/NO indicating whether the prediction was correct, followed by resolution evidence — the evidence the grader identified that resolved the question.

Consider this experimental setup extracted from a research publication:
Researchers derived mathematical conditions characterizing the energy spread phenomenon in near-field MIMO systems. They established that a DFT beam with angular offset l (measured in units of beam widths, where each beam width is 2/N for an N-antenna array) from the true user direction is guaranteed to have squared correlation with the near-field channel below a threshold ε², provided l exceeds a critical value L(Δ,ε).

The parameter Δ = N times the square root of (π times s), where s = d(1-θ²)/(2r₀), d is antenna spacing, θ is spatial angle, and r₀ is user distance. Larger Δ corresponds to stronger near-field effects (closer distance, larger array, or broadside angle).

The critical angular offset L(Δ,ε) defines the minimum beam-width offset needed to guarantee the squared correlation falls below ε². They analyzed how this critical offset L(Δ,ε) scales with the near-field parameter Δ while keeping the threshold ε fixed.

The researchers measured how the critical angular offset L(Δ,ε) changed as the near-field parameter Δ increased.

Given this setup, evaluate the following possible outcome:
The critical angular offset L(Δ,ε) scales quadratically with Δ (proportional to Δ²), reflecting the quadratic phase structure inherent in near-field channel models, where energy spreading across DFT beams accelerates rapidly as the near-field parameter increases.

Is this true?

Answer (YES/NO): YES